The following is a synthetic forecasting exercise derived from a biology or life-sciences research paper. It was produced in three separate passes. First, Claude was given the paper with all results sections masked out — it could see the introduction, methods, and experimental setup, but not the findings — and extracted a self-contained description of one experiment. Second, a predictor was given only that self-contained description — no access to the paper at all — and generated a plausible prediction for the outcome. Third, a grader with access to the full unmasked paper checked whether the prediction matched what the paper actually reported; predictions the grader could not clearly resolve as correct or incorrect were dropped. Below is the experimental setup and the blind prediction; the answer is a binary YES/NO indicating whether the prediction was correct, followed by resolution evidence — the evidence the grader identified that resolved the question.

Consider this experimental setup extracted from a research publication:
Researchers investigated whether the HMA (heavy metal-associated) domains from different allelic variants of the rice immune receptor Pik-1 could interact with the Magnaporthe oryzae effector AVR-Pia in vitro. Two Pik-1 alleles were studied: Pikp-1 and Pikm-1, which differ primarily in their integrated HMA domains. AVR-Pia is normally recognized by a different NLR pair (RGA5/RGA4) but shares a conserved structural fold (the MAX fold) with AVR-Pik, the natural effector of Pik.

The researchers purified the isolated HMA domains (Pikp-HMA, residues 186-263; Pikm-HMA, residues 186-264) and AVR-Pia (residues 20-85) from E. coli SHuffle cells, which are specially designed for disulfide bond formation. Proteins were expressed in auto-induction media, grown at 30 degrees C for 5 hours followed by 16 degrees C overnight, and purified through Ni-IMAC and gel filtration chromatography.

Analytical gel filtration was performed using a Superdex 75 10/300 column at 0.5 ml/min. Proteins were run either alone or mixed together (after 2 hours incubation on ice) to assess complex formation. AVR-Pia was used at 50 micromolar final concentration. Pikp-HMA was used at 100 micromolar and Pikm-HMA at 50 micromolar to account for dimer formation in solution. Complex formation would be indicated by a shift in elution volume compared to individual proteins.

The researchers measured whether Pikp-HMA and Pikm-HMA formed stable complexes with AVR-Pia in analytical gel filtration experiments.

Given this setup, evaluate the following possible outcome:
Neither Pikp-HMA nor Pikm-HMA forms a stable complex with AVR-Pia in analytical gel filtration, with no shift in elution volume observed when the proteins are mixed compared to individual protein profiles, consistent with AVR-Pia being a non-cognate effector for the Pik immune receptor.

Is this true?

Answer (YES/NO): NO